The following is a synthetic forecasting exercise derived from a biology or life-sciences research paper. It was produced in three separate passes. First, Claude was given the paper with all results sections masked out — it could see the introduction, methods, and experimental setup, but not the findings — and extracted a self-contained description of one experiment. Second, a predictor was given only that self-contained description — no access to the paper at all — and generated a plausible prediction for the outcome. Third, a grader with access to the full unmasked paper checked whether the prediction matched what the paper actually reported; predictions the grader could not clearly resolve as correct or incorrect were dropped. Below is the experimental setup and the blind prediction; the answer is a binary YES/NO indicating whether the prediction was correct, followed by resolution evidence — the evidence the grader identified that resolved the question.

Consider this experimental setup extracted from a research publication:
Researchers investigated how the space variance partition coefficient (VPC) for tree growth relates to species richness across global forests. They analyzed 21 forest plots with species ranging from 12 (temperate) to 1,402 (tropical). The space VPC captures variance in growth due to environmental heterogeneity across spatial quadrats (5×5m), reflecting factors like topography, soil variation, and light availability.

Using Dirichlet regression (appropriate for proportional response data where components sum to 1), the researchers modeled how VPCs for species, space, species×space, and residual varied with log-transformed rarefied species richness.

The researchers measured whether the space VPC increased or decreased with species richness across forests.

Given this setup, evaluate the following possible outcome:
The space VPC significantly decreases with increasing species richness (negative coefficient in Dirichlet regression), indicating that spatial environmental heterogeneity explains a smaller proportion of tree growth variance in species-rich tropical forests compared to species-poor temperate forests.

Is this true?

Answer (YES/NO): NO